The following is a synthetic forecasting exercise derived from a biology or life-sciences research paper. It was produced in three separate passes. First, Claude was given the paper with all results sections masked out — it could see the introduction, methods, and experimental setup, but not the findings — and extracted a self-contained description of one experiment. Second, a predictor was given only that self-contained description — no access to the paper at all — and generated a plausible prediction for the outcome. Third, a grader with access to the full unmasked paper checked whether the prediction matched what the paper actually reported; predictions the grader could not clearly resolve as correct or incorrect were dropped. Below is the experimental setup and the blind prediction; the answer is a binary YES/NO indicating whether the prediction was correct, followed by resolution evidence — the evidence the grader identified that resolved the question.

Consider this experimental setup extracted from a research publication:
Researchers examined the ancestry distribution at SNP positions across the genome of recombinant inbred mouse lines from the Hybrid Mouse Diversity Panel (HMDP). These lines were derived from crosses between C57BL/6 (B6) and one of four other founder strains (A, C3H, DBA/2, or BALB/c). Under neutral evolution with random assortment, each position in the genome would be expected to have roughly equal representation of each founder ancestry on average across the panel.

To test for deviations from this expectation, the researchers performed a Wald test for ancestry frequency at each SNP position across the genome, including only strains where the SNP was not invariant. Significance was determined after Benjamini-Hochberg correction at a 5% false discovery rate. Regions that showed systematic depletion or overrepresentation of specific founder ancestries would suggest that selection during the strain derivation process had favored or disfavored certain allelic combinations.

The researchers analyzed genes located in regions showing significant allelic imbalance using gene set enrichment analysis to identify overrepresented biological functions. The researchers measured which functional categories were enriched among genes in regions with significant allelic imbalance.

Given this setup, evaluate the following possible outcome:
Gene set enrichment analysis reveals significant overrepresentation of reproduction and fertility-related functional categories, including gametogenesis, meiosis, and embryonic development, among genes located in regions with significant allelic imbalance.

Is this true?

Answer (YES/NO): NO